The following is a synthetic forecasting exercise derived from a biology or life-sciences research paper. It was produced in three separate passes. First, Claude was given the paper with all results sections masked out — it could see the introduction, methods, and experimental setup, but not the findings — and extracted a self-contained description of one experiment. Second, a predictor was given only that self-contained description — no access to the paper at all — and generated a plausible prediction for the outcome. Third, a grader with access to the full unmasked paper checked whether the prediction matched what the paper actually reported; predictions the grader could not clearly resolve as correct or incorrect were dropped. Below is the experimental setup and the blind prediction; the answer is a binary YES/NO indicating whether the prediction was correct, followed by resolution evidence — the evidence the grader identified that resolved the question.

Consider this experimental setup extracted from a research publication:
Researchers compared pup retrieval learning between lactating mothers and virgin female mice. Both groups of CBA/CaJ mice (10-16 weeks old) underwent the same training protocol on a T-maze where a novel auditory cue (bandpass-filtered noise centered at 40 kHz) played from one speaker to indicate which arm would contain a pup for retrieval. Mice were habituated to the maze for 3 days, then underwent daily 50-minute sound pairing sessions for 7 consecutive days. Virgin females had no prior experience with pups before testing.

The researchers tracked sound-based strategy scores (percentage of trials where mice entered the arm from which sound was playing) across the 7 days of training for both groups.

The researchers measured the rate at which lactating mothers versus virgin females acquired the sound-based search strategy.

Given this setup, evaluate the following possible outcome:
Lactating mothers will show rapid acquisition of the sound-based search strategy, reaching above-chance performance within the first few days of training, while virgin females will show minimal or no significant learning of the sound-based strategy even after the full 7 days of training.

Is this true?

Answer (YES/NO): NO